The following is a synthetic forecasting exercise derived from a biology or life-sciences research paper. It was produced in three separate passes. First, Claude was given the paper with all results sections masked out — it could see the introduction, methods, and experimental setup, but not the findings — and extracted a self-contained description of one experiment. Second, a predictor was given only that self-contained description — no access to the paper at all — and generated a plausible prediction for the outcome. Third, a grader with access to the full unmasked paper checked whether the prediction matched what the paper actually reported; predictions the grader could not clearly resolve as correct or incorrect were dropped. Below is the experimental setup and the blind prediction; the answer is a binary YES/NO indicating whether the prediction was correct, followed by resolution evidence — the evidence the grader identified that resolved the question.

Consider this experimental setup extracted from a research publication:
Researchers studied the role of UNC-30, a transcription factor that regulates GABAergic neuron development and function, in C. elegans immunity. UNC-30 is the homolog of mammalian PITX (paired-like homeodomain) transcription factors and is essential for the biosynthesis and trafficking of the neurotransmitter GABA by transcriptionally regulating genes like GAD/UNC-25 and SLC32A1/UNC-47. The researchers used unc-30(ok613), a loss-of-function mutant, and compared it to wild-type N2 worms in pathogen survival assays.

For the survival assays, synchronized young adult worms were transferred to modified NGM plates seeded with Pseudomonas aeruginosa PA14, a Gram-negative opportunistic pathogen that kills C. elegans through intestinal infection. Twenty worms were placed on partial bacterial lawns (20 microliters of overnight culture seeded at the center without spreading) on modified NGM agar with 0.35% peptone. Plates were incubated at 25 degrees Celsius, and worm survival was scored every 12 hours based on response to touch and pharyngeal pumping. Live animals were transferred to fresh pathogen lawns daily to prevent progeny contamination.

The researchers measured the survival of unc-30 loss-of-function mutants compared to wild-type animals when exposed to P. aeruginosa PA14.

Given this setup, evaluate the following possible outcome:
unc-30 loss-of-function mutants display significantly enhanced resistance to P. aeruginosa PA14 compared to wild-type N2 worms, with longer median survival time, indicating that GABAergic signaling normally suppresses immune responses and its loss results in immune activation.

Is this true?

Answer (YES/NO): YES